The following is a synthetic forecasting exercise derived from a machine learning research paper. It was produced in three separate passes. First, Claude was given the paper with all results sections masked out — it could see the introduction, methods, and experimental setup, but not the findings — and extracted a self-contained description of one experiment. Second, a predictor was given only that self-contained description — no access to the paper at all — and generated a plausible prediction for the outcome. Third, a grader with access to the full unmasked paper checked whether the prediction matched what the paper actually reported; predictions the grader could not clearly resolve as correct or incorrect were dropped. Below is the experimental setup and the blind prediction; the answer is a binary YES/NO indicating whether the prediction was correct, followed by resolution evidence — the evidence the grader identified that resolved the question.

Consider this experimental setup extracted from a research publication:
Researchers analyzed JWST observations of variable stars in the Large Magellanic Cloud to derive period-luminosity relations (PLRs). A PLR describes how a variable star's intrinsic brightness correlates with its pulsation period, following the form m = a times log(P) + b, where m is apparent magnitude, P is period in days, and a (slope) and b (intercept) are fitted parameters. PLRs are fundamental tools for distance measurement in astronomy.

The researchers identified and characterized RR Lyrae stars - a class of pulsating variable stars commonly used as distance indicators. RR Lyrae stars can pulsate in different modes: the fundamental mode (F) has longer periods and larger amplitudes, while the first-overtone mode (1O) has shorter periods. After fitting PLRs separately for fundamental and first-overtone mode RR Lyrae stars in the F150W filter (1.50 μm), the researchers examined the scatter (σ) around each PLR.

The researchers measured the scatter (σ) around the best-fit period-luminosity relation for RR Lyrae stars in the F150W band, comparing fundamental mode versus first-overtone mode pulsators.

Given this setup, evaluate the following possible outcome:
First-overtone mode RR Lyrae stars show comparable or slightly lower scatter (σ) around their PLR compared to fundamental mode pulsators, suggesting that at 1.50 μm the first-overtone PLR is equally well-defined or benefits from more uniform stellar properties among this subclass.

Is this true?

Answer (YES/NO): YES